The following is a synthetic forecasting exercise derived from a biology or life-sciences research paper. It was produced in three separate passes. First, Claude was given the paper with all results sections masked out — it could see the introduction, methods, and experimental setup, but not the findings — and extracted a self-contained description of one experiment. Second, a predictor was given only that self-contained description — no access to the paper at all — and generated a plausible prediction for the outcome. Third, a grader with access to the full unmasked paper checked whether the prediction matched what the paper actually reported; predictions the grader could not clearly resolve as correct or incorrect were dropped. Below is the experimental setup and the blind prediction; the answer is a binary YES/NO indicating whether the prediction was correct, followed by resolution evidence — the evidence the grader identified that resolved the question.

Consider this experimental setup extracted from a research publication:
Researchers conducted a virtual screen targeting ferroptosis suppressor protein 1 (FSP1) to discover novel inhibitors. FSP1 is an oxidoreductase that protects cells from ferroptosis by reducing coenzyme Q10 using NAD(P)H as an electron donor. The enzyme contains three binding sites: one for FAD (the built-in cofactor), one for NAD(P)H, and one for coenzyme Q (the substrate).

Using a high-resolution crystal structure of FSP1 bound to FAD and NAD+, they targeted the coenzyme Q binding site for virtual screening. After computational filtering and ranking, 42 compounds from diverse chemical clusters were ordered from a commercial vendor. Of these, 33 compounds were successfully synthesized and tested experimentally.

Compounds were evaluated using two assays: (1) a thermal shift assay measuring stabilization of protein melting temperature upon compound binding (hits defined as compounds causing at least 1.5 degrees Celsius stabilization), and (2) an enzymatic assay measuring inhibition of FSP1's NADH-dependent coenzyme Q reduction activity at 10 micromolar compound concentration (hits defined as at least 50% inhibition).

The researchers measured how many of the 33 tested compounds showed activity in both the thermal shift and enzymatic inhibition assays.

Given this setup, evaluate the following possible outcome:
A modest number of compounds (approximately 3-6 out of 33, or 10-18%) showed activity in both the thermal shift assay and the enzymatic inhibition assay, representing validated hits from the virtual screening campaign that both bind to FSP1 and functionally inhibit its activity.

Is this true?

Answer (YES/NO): NO